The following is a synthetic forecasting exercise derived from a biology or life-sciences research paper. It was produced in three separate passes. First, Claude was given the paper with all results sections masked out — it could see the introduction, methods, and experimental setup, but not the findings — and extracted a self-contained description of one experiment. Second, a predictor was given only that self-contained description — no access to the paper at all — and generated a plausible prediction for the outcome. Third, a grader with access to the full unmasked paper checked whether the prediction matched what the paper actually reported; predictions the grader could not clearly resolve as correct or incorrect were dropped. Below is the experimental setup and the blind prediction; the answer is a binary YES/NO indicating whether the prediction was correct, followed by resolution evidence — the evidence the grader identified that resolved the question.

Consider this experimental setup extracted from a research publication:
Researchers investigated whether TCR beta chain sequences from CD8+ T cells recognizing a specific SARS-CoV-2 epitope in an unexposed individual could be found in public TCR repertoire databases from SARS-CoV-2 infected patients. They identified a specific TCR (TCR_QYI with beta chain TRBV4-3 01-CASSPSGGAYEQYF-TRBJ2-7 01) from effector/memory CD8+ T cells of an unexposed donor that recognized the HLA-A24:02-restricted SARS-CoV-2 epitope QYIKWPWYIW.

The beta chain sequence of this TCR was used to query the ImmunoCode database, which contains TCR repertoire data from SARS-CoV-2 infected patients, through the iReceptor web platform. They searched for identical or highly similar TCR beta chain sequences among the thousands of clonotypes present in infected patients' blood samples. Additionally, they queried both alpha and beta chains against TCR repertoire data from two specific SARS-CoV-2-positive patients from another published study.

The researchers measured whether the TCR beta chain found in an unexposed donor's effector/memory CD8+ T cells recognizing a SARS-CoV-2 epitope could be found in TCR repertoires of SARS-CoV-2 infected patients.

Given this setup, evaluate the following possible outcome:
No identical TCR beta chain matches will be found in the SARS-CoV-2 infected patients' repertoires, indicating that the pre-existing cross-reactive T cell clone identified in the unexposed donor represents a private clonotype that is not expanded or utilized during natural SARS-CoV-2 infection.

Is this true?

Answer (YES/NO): NO